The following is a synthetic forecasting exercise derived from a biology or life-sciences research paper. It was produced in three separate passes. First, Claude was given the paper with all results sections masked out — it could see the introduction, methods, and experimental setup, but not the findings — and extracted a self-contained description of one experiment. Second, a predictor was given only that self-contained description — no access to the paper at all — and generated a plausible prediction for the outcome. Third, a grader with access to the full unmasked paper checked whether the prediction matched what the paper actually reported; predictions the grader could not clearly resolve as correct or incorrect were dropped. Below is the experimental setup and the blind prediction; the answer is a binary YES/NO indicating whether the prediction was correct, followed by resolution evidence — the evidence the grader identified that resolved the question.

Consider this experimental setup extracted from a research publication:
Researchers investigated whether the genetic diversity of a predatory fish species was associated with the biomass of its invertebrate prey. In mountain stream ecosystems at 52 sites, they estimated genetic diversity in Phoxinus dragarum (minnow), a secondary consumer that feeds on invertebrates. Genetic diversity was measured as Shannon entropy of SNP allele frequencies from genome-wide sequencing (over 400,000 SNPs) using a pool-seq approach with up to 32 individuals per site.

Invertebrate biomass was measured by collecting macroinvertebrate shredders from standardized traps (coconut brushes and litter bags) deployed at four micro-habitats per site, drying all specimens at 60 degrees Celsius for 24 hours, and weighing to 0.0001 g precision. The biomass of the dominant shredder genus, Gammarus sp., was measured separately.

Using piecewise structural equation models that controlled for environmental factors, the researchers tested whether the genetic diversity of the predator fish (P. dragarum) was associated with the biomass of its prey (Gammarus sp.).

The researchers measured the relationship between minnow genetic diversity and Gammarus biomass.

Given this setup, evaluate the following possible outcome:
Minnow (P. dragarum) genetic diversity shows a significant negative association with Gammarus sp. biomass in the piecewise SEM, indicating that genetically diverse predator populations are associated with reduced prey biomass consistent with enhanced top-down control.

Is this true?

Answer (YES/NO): NO